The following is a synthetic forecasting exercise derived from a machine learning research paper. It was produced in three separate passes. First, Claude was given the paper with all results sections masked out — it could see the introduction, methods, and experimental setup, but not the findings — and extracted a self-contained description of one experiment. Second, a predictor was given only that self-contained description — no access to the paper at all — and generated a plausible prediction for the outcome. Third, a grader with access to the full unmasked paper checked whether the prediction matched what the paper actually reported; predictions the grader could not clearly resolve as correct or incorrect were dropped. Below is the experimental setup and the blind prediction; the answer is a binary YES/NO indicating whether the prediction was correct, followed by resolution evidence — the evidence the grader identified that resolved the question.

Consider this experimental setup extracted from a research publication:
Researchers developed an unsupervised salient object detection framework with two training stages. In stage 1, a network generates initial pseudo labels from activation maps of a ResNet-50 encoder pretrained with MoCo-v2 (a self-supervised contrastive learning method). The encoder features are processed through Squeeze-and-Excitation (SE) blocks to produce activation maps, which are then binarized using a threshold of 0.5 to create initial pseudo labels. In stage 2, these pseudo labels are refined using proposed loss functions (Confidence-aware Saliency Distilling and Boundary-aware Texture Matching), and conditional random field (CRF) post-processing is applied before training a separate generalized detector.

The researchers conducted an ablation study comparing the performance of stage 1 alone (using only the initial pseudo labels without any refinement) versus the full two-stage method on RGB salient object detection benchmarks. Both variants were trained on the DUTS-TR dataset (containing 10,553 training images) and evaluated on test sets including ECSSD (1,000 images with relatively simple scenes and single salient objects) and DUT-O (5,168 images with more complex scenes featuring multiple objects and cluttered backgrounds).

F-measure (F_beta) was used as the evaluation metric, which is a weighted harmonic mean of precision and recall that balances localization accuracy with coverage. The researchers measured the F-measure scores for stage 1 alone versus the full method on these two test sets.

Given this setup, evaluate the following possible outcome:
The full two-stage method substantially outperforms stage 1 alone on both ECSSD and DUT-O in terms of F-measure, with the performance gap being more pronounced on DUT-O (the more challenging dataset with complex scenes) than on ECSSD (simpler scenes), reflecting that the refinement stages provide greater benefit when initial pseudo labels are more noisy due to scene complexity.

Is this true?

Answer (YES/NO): YES